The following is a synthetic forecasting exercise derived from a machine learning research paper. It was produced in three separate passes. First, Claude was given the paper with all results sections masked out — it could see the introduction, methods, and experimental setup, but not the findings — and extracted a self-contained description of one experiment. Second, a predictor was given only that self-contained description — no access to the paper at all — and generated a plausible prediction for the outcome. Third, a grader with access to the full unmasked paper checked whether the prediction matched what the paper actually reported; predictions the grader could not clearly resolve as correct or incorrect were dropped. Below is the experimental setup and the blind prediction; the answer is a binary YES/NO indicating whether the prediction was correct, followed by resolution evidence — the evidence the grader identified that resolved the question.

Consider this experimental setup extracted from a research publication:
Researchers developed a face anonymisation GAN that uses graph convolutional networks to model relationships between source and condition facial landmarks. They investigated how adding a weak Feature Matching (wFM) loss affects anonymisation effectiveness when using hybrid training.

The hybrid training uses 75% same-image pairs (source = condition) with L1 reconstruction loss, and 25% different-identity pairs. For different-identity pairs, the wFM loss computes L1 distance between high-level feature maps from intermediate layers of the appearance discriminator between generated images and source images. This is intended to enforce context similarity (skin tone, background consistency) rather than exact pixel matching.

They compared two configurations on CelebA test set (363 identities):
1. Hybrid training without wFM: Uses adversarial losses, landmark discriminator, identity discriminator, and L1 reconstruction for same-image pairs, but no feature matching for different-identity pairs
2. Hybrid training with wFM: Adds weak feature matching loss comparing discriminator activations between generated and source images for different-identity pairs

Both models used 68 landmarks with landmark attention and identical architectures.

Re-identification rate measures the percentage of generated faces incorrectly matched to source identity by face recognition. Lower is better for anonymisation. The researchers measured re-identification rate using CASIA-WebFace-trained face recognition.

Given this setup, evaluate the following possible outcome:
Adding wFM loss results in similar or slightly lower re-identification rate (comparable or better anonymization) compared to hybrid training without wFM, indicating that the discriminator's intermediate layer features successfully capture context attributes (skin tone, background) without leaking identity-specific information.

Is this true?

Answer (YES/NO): YES